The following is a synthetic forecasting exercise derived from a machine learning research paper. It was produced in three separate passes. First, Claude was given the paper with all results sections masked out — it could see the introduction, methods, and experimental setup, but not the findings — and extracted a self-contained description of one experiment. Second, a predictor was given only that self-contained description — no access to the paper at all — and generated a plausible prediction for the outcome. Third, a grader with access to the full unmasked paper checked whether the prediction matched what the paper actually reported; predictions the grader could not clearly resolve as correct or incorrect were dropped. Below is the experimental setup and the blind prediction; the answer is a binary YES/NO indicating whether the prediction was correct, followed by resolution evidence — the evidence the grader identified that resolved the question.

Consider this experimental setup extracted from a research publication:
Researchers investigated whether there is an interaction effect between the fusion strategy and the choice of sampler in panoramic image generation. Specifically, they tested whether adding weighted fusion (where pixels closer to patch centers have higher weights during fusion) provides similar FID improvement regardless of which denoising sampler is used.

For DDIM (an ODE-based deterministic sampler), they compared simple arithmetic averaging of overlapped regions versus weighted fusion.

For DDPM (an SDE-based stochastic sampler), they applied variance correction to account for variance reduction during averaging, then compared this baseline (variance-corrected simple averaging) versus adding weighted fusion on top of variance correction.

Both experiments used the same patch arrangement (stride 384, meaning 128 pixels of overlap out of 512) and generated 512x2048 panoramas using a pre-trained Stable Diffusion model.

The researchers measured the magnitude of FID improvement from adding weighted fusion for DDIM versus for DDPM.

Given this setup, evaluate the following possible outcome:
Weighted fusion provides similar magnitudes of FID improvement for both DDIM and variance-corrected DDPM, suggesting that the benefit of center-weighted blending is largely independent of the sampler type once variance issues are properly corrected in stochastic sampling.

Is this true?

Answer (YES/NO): YES